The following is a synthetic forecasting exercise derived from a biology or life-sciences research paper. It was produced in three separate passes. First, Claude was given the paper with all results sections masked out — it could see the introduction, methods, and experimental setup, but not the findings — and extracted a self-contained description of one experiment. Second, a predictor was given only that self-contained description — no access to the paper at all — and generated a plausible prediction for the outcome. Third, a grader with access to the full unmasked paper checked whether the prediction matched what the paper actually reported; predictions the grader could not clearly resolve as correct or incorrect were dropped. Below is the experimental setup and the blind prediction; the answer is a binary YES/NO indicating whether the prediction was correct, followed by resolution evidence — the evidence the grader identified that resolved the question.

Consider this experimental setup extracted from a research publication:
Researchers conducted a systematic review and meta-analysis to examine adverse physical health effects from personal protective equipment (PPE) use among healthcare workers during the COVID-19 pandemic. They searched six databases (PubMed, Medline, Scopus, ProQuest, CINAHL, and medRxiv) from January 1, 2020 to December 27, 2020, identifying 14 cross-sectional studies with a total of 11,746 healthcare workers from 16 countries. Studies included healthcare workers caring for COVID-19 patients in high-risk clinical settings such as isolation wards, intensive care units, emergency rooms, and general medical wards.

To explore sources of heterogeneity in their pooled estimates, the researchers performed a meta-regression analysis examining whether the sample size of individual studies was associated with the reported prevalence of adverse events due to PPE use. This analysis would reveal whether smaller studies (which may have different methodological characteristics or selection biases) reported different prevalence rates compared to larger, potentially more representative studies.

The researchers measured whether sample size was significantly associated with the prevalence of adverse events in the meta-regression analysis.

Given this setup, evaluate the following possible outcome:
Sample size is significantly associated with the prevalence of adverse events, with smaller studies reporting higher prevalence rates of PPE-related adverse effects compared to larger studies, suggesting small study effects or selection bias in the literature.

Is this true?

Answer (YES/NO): YES